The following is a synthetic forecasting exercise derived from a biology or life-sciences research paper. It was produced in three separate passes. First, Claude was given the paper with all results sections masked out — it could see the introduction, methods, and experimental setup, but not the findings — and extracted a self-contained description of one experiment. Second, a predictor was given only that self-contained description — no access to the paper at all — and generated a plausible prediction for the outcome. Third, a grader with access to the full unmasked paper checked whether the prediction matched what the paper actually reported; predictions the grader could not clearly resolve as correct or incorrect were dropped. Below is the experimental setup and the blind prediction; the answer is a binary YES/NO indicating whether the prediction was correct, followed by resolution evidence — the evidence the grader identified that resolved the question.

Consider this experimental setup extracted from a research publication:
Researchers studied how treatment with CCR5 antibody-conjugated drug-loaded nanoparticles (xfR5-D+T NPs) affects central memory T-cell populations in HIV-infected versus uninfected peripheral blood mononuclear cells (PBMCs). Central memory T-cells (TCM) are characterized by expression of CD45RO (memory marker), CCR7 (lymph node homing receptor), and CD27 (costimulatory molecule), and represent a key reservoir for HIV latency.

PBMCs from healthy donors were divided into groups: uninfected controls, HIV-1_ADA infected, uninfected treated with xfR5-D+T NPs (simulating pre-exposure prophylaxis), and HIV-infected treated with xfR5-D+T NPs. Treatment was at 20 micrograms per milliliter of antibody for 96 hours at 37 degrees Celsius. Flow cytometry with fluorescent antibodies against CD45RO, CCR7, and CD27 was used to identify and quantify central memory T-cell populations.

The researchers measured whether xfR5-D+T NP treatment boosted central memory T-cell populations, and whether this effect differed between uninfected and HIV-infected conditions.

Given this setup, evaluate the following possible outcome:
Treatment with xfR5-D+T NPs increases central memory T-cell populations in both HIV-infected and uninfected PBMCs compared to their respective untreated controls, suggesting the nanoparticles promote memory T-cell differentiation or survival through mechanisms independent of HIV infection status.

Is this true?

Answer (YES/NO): YES